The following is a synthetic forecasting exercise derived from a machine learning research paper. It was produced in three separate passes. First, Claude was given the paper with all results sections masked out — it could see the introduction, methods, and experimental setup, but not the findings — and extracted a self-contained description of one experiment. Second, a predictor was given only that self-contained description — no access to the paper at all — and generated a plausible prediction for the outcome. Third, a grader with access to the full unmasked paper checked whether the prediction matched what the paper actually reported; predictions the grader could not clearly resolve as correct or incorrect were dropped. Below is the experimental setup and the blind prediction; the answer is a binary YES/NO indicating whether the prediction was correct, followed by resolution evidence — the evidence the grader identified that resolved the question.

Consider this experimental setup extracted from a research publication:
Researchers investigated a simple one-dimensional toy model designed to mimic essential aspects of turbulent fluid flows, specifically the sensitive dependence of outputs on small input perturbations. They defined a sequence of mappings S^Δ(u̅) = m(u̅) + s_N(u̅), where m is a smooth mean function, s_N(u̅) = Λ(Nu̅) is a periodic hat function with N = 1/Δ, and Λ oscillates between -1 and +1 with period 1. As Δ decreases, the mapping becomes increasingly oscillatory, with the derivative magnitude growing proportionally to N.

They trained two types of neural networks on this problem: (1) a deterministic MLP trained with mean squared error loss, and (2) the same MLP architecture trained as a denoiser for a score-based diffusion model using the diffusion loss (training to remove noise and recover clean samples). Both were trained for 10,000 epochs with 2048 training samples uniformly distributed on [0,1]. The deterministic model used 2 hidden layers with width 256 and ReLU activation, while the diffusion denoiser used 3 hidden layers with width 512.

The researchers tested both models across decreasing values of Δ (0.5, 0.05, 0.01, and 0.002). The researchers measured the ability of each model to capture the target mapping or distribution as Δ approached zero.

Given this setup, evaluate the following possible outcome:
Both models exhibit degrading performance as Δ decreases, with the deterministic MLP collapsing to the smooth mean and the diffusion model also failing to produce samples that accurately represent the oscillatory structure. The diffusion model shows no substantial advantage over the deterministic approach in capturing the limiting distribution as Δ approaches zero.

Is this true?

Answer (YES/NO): NO